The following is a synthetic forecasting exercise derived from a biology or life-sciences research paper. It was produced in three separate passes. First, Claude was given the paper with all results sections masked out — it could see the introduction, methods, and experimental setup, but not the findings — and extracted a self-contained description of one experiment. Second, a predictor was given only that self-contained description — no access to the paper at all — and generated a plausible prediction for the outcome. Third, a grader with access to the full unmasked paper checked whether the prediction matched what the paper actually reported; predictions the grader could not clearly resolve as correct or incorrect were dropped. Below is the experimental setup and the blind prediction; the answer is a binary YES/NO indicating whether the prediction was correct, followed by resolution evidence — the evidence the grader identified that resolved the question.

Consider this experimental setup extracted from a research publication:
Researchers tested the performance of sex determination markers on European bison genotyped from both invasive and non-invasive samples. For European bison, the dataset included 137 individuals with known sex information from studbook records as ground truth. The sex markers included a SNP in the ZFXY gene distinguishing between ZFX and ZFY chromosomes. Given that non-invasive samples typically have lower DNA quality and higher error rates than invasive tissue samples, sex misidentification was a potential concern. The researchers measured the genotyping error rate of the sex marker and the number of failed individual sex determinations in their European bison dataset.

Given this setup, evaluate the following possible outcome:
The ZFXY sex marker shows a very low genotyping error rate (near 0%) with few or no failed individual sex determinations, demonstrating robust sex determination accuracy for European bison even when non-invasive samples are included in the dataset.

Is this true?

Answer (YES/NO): NO